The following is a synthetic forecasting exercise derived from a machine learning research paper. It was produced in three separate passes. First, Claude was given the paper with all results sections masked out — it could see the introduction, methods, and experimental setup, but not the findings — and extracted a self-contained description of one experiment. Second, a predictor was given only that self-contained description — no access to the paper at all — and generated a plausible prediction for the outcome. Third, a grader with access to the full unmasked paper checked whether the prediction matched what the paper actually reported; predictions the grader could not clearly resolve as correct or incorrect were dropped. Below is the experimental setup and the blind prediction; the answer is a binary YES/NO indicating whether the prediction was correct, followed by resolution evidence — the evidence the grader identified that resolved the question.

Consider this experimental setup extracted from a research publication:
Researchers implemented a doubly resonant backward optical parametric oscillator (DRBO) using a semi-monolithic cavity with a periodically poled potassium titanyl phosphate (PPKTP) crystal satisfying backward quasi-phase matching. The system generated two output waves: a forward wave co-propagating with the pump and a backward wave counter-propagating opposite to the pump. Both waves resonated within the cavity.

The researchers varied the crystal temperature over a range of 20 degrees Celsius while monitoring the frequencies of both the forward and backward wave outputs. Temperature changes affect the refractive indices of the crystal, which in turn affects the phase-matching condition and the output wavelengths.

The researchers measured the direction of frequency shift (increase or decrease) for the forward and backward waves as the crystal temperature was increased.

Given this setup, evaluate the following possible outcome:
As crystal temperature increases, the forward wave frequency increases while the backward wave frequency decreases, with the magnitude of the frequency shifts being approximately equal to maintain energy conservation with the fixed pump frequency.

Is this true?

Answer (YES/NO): YES